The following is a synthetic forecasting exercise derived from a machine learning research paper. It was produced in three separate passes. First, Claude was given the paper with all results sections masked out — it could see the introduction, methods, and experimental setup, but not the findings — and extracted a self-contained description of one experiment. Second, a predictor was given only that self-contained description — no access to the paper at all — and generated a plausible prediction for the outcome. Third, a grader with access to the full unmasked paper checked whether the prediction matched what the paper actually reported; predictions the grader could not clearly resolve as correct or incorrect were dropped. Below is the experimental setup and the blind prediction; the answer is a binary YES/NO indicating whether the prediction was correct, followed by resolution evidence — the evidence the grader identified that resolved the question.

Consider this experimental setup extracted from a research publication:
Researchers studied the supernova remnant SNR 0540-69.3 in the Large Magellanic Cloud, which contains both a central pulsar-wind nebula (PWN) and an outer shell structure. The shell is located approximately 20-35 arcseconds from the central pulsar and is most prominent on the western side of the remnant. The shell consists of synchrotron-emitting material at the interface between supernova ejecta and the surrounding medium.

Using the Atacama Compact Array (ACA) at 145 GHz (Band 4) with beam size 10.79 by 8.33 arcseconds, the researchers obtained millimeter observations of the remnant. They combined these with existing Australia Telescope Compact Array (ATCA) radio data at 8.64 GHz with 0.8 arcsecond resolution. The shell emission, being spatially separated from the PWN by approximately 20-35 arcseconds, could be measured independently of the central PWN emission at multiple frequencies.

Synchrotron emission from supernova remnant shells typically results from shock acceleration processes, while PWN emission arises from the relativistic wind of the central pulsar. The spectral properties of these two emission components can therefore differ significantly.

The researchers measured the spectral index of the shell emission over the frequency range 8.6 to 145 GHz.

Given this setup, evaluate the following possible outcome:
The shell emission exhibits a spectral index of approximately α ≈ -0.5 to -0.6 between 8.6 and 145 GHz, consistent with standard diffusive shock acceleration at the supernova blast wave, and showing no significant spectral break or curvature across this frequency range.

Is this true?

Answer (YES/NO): NO